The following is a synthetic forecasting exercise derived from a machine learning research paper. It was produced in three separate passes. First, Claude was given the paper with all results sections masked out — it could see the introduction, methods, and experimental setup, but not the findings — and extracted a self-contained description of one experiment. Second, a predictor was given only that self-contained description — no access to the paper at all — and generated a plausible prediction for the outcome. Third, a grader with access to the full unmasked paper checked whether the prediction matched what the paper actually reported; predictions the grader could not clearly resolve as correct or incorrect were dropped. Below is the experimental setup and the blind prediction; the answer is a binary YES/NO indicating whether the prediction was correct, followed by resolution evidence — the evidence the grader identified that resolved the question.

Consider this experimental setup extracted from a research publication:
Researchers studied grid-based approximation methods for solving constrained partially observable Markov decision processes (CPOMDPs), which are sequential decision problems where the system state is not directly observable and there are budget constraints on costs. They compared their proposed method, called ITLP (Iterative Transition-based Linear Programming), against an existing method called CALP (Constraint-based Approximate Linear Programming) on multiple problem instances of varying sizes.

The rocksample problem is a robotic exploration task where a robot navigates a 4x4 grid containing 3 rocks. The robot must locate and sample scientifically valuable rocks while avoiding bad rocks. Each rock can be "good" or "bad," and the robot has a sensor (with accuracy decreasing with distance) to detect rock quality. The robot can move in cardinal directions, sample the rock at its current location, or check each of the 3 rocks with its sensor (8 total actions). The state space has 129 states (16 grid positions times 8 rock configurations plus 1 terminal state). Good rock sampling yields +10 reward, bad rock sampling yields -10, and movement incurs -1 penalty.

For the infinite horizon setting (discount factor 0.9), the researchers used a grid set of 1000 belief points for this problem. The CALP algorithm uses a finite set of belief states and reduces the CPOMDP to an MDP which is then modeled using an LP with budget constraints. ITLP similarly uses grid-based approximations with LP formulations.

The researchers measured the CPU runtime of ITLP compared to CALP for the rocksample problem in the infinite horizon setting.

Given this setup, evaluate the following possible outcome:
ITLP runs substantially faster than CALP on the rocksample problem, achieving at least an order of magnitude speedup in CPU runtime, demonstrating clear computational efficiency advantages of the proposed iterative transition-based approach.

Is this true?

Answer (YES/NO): NO